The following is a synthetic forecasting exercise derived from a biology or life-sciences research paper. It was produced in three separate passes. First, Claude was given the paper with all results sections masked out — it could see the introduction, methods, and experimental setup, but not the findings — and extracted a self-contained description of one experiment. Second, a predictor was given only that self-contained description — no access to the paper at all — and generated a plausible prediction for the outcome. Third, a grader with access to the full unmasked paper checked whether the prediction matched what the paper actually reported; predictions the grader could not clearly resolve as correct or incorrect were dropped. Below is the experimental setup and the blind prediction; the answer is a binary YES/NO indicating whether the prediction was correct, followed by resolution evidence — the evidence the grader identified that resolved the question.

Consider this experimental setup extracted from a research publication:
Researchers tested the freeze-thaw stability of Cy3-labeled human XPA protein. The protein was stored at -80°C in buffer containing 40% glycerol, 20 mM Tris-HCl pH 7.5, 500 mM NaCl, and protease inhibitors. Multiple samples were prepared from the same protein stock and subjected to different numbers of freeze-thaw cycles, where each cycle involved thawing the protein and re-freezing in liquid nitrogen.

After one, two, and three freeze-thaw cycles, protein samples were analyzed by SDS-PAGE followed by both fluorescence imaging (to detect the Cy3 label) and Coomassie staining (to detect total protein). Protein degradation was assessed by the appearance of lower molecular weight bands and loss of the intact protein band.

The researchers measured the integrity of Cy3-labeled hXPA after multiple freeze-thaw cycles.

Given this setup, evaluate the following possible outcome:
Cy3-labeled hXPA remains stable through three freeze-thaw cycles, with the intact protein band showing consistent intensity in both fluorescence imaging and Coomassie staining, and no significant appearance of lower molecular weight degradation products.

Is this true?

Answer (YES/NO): NO